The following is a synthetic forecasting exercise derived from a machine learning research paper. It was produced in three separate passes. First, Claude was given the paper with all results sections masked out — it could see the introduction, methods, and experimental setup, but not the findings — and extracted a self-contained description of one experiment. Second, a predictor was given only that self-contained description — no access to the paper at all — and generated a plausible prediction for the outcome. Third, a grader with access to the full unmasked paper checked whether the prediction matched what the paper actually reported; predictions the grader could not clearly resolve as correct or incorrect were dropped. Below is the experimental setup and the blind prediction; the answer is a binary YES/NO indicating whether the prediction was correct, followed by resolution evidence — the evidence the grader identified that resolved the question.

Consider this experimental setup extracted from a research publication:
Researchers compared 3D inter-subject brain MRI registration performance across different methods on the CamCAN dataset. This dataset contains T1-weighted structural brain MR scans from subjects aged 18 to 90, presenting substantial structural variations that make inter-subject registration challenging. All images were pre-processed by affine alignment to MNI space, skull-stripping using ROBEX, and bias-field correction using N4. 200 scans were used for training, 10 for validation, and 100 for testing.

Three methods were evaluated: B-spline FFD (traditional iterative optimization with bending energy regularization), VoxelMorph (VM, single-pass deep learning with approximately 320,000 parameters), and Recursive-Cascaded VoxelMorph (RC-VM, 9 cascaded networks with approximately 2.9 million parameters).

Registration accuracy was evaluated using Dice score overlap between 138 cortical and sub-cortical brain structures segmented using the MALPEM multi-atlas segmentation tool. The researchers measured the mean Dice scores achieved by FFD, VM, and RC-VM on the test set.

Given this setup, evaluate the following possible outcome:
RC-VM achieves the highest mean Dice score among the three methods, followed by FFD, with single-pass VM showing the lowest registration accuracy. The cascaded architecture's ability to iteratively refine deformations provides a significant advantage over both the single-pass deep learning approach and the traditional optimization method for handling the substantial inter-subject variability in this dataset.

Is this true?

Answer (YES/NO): NO